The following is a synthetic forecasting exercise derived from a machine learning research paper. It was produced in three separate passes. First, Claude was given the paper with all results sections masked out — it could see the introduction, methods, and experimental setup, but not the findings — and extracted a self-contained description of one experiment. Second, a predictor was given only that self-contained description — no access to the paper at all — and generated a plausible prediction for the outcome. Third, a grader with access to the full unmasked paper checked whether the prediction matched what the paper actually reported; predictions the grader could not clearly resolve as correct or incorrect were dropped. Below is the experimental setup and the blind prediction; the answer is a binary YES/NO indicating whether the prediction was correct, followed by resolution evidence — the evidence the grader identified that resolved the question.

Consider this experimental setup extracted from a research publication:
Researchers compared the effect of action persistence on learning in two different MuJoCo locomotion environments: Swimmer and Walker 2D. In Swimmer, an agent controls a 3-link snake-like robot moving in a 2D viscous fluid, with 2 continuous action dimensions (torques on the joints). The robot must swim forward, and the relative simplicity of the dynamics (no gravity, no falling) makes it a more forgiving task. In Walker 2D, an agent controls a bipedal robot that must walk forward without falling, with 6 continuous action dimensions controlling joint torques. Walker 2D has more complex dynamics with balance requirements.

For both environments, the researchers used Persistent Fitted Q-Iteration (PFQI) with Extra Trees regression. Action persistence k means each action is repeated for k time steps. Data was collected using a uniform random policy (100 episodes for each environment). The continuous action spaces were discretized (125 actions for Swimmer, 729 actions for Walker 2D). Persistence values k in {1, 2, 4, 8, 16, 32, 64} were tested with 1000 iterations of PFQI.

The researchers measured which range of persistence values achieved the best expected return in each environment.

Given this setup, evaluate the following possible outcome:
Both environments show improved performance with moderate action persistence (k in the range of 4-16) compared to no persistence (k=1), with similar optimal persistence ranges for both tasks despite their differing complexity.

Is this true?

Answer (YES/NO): NO